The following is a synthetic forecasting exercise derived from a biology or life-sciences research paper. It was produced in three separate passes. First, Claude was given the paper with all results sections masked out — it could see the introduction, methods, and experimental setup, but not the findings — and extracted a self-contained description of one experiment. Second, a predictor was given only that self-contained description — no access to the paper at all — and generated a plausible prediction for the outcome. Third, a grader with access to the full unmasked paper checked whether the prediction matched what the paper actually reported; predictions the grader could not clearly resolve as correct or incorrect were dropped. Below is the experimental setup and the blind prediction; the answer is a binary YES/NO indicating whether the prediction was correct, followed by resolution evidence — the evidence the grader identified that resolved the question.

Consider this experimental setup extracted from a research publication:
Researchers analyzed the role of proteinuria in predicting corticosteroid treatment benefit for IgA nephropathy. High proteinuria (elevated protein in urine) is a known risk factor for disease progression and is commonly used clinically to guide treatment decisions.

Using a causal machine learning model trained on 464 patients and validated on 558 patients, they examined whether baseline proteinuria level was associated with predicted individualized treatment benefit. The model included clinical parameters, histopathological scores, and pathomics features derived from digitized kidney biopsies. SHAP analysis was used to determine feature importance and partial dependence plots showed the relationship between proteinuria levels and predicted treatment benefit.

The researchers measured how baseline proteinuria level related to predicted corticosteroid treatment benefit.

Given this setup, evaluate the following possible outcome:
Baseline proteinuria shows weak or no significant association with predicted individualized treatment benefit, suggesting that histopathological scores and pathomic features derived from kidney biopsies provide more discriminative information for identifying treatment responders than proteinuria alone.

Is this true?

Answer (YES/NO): NO